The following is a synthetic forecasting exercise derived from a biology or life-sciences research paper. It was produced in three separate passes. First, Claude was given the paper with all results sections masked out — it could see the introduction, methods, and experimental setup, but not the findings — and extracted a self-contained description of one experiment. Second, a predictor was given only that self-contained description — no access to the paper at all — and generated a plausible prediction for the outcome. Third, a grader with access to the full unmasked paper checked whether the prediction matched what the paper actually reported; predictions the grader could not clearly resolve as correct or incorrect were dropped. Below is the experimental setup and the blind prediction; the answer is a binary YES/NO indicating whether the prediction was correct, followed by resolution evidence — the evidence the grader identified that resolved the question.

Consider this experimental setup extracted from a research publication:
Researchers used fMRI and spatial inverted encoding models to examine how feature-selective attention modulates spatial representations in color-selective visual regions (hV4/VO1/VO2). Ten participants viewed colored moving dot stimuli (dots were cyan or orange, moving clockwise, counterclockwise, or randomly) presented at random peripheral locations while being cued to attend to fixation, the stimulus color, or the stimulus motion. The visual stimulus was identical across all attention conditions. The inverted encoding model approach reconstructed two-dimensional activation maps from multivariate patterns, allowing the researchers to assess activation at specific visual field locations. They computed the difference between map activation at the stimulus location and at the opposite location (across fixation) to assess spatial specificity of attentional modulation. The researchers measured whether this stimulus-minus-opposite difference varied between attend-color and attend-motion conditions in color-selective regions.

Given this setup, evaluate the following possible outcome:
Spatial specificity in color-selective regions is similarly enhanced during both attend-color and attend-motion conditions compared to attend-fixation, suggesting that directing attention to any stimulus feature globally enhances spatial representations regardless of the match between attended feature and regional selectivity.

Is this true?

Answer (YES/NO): NO